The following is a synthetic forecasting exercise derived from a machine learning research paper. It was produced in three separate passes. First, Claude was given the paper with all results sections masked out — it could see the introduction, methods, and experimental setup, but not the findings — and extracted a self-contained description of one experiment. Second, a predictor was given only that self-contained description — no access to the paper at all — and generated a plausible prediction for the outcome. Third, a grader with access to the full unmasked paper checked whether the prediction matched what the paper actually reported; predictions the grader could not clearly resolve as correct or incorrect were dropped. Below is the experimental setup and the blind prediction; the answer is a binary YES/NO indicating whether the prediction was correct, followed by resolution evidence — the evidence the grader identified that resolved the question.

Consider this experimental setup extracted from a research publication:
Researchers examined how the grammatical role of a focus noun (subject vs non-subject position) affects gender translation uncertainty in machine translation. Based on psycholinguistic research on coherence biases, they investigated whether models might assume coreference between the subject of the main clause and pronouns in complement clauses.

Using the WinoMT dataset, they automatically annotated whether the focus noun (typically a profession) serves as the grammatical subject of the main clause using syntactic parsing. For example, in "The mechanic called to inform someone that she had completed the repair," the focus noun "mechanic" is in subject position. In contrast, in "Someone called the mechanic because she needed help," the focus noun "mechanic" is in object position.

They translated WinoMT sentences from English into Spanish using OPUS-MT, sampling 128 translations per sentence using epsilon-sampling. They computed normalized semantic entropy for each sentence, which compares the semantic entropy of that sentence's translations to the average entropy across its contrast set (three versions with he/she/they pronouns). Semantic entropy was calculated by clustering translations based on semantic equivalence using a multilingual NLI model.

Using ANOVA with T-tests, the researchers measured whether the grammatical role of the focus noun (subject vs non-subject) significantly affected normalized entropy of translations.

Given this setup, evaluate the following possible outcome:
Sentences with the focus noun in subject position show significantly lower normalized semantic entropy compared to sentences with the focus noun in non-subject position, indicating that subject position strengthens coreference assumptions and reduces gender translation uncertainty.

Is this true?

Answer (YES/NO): NO